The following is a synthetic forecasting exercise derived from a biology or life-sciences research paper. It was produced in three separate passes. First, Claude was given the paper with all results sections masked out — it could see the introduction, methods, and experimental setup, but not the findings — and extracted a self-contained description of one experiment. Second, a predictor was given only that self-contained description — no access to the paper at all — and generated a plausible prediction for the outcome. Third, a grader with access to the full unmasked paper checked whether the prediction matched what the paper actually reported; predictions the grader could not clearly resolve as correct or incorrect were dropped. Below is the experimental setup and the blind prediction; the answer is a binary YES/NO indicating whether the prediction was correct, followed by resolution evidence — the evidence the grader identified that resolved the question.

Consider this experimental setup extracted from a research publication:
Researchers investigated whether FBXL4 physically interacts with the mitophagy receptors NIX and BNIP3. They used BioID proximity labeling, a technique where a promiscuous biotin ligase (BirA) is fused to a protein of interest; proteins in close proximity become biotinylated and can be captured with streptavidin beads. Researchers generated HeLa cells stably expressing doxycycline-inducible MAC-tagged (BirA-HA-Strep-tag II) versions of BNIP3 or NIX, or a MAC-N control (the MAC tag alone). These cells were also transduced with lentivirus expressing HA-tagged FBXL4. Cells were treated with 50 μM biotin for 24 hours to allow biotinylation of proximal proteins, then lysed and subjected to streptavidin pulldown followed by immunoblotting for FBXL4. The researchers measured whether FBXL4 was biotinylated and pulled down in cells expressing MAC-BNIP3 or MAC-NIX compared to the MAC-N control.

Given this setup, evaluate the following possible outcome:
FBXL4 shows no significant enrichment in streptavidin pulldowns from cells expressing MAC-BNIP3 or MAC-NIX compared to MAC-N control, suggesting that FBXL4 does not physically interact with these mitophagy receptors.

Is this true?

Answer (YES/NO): NO